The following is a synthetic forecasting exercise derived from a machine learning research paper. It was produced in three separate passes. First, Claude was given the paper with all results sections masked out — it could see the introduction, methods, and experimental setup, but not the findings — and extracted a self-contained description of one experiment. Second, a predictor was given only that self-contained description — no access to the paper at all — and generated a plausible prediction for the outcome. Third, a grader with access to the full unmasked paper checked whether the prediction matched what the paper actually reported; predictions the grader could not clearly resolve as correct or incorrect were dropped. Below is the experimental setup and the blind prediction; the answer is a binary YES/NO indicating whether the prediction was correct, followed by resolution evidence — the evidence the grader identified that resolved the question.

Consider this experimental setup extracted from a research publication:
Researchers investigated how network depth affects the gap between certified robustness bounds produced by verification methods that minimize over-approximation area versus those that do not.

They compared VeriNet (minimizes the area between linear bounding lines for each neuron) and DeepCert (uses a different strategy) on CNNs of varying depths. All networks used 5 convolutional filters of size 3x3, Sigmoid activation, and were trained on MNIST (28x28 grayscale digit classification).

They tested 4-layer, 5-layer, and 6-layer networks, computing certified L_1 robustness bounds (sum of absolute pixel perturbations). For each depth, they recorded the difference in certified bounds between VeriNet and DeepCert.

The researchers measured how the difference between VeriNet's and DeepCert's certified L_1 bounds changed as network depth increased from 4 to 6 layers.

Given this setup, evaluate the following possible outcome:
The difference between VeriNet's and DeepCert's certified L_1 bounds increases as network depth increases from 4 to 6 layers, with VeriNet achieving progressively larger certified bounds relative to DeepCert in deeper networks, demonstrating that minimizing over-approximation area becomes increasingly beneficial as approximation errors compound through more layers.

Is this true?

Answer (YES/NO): NO